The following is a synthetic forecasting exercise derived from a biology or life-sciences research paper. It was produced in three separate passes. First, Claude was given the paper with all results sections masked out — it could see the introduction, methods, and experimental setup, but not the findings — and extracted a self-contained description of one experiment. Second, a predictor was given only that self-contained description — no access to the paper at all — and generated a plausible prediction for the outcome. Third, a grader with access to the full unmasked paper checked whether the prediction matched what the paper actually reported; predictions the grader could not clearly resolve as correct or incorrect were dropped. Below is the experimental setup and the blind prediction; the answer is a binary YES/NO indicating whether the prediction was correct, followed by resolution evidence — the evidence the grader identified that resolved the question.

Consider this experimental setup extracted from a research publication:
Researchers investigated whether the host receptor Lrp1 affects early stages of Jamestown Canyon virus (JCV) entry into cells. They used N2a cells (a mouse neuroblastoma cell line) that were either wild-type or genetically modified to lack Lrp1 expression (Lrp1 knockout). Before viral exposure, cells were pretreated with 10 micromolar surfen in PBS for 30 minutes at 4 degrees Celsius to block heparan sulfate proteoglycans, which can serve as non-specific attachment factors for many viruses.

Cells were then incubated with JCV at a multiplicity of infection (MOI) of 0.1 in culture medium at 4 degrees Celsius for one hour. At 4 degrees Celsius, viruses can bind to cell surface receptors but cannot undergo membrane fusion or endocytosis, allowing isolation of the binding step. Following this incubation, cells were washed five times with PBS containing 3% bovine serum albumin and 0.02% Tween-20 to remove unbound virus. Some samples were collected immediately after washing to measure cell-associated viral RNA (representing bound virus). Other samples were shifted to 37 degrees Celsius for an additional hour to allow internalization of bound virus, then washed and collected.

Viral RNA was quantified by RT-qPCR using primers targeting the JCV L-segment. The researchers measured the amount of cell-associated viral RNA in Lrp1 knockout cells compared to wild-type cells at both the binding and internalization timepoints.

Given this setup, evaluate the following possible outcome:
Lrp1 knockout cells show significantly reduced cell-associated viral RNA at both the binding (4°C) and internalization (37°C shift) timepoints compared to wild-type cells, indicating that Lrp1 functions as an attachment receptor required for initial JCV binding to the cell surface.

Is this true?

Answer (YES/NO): YES